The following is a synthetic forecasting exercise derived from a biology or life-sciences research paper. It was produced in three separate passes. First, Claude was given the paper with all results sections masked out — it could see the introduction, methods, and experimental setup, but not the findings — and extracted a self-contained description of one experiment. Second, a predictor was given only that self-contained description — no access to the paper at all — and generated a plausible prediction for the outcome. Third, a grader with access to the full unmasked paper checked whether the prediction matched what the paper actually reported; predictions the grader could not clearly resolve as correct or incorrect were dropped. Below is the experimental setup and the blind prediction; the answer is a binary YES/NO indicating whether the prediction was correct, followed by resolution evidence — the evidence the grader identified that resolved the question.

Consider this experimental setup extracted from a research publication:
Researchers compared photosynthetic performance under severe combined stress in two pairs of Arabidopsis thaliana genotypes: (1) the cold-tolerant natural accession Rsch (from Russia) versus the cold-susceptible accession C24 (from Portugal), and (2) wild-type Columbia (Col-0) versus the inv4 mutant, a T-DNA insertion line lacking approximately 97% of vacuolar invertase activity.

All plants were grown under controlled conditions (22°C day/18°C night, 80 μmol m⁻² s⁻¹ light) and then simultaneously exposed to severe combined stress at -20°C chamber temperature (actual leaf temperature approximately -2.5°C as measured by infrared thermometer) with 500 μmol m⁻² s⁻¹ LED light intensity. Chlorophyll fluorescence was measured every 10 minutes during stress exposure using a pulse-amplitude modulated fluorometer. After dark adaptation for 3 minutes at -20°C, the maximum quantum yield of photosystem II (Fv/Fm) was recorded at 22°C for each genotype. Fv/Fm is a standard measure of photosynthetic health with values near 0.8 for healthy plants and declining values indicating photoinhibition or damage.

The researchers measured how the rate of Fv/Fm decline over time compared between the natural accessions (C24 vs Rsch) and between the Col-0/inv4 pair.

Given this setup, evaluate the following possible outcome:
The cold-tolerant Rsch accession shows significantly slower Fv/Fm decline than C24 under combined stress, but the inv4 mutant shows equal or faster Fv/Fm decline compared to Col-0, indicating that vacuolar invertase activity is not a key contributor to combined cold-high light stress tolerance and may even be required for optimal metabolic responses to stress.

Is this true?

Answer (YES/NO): YES